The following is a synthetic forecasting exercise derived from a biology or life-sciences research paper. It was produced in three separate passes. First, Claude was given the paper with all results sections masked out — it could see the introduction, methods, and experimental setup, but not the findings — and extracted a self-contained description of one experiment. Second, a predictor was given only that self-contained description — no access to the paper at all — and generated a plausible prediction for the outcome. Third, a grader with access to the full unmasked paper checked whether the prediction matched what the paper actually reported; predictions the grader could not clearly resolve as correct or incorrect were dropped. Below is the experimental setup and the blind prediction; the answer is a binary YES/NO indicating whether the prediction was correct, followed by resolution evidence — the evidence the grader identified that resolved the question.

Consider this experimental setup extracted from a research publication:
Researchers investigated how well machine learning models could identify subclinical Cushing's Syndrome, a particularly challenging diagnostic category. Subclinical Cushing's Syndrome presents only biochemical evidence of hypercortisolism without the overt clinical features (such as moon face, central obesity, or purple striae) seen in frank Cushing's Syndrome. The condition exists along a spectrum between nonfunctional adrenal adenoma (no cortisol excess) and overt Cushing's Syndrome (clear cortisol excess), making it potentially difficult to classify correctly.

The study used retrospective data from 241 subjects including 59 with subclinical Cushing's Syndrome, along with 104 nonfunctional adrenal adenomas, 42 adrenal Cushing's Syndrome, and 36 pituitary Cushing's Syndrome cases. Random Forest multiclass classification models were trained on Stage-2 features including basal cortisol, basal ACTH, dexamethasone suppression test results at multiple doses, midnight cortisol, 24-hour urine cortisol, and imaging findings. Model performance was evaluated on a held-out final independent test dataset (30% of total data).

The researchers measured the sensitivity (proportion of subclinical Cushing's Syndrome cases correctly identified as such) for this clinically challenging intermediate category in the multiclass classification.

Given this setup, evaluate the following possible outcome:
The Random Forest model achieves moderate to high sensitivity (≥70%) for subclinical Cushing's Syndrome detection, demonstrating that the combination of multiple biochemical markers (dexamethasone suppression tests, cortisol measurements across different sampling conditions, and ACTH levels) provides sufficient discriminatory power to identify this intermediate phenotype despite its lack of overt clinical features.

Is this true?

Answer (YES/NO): YES